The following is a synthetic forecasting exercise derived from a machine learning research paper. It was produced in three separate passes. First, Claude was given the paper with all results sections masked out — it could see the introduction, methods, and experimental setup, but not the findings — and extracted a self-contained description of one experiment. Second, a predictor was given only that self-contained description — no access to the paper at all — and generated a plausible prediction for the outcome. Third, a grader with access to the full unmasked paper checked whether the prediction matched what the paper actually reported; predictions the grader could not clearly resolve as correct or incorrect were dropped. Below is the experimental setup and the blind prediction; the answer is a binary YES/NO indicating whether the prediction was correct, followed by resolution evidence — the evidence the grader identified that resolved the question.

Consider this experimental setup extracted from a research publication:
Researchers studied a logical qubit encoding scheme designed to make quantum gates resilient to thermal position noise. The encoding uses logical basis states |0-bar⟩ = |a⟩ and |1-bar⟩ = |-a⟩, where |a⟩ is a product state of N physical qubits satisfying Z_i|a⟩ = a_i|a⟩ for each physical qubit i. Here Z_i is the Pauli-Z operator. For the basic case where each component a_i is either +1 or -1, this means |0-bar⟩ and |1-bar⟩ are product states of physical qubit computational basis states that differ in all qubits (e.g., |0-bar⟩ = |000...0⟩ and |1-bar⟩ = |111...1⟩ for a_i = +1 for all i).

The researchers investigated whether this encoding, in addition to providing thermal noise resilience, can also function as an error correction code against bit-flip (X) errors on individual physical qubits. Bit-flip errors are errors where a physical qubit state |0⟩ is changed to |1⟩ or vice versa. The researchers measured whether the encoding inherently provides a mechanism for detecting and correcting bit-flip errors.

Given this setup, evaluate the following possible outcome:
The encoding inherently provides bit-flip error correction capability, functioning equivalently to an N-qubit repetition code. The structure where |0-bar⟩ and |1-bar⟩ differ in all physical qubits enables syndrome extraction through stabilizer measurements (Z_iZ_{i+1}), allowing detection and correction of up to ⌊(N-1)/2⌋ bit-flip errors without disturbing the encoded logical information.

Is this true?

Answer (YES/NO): NO